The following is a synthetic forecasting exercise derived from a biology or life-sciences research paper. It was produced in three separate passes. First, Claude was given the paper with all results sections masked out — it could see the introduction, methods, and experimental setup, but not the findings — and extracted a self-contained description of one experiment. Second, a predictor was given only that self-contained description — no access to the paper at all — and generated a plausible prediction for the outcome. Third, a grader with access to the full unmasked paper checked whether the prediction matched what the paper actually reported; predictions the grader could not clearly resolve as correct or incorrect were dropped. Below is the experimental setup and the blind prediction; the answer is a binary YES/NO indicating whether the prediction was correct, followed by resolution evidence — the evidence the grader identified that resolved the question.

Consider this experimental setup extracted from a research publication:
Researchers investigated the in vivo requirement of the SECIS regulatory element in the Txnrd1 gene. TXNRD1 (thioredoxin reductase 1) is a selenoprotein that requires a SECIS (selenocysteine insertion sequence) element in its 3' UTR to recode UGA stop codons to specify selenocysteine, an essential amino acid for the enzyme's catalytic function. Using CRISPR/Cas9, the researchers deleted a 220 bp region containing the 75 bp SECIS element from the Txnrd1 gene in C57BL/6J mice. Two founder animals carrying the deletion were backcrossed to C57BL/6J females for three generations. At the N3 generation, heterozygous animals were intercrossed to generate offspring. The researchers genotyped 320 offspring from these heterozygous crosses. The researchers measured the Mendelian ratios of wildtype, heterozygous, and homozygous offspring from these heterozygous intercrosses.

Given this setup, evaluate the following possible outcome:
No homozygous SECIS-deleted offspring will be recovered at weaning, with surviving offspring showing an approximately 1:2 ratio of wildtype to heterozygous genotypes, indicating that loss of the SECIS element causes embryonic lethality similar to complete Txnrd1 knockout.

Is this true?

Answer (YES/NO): YES